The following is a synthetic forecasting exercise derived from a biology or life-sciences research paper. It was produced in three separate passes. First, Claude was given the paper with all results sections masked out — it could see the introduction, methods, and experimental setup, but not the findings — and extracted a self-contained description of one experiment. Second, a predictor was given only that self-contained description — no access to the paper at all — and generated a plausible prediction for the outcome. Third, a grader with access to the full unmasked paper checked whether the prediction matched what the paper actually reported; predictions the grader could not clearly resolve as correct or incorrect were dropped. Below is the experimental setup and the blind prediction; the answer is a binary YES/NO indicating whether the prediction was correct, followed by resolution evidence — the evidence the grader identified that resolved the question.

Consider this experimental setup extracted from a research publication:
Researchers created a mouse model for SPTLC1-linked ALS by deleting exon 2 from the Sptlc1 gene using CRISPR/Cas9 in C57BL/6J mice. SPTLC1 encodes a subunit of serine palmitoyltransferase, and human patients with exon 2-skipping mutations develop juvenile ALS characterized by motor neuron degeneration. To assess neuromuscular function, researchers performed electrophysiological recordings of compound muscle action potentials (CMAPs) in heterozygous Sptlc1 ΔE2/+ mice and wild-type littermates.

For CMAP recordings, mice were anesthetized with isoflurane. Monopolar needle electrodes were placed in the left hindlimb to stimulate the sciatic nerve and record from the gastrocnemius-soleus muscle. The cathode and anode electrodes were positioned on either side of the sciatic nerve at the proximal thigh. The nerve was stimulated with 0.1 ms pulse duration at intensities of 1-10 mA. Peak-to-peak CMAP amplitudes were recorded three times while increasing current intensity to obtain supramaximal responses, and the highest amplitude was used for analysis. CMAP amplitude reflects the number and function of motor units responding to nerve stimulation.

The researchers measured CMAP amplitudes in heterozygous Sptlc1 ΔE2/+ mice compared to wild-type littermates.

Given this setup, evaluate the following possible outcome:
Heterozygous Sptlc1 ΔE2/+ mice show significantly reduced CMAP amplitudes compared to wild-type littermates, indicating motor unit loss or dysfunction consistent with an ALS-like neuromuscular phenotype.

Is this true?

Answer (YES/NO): NO